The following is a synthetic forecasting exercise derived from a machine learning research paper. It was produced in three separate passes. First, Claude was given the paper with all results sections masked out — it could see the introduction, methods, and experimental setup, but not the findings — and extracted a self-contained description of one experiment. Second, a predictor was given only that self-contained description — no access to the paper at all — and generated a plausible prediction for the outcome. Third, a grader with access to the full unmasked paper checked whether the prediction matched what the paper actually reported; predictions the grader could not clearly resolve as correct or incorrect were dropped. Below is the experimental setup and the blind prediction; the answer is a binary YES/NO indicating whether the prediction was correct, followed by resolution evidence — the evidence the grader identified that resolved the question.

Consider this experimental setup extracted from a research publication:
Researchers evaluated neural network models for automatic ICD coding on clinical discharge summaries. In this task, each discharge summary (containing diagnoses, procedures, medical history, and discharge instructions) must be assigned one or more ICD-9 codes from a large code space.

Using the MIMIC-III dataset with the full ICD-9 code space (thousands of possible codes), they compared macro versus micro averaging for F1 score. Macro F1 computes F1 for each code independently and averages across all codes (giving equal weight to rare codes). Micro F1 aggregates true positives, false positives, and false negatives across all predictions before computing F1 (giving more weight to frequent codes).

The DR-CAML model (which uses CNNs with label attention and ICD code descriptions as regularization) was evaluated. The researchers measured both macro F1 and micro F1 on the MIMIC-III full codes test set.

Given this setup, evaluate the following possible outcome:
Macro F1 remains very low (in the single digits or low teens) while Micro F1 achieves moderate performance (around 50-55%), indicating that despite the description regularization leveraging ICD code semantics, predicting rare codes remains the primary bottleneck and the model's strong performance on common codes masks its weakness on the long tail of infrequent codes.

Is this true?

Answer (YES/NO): YES